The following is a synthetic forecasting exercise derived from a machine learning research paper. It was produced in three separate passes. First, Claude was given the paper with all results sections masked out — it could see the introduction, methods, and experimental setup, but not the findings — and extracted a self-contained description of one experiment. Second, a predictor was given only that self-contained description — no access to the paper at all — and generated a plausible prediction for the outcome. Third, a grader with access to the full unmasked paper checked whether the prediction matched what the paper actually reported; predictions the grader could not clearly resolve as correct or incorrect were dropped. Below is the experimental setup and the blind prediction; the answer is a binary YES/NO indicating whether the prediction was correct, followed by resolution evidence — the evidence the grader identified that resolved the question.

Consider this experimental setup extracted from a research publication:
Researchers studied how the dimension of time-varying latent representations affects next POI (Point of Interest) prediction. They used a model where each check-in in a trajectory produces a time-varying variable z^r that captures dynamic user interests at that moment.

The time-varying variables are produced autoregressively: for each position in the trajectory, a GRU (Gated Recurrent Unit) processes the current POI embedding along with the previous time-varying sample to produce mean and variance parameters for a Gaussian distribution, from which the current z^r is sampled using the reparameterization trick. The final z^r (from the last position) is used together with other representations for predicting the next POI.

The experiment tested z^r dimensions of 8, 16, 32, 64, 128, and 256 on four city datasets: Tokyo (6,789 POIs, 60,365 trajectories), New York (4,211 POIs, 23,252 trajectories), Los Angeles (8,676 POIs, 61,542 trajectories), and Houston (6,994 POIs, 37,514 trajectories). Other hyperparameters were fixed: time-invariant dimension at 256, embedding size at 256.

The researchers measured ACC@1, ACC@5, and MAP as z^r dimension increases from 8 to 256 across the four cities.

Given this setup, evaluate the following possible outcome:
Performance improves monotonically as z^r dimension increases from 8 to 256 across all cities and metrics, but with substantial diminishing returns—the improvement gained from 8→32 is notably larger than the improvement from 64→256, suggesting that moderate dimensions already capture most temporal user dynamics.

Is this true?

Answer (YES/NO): NO